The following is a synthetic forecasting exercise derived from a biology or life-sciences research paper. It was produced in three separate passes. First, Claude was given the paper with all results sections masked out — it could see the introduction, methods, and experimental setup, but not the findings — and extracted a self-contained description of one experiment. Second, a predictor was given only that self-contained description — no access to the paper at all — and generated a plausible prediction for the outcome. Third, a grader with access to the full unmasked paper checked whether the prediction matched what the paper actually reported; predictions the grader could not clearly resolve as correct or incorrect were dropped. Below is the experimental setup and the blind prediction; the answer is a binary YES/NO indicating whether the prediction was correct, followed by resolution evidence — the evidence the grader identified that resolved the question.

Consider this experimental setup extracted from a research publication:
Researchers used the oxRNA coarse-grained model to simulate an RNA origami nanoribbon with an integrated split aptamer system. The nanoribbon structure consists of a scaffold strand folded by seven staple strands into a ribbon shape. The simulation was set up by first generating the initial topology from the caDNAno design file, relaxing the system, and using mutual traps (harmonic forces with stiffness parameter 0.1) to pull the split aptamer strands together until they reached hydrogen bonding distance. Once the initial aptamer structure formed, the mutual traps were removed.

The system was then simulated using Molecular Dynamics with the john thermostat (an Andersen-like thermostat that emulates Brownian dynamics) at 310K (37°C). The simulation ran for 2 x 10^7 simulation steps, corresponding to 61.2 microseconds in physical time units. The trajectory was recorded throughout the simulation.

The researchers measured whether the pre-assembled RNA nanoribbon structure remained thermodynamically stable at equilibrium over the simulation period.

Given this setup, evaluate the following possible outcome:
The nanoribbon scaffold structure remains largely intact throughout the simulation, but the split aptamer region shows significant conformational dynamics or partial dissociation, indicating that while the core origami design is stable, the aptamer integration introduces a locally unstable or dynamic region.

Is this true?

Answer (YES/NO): NO